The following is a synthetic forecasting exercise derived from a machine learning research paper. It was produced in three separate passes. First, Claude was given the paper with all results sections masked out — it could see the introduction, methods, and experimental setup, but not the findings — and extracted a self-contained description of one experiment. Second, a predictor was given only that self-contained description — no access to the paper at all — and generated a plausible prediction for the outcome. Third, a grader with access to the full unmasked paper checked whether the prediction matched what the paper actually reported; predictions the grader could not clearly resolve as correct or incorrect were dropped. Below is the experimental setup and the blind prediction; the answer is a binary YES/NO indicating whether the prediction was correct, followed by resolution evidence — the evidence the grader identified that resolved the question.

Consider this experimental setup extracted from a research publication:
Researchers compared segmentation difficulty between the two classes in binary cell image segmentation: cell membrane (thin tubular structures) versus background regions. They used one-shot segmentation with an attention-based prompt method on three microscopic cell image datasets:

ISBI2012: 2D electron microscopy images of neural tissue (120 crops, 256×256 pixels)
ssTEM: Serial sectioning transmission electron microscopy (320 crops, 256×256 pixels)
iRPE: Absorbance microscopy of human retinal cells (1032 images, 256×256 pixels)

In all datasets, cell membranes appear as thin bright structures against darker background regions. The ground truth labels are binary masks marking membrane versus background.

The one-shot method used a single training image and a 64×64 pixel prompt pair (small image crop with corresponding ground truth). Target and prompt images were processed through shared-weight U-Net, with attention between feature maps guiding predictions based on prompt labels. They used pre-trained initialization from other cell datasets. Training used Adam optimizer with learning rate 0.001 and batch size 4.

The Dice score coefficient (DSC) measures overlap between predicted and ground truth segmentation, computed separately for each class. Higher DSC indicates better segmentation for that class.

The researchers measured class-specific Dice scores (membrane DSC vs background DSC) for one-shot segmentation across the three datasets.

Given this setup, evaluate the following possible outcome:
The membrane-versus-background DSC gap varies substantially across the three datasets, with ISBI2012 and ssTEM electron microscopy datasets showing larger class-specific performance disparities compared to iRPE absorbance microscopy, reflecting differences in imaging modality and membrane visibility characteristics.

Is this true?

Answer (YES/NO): NO